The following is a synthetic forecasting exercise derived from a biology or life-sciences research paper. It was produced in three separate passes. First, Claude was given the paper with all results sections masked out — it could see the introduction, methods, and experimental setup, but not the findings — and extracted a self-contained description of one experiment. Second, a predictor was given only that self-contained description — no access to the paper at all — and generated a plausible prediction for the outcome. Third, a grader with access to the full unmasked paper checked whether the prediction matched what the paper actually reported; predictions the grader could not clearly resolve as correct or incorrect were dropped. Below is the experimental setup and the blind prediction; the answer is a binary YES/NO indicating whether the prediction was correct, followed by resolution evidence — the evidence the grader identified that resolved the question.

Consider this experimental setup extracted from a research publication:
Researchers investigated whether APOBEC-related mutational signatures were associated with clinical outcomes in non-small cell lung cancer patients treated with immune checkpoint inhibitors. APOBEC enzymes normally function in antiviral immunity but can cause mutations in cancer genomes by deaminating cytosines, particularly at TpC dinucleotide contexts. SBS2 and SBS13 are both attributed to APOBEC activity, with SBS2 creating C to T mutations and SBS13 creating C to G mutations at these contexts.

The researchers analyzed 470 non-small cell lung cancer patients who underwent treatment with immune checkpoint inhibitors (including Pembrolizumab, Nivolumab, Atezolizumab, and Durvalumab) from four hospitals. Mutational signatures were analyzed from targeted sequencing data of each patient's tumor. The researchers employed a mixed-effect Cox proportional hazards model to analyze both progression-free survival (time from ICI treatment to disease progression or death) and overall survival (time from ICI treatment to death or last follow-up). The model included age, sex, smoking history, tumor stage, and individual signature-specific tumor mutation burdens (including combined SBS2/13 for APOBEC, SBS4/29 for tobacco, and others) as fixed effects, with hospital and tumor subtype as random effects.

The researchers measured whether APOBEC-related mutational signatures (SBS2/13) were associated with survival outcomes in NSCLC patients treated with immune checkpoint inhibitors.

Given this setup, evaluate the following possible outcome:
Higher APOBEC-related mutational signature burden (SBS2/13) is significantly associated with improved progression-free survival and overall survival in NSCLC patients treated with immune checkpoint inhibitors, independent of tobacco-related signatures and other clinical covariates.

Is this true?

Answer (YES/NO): NO